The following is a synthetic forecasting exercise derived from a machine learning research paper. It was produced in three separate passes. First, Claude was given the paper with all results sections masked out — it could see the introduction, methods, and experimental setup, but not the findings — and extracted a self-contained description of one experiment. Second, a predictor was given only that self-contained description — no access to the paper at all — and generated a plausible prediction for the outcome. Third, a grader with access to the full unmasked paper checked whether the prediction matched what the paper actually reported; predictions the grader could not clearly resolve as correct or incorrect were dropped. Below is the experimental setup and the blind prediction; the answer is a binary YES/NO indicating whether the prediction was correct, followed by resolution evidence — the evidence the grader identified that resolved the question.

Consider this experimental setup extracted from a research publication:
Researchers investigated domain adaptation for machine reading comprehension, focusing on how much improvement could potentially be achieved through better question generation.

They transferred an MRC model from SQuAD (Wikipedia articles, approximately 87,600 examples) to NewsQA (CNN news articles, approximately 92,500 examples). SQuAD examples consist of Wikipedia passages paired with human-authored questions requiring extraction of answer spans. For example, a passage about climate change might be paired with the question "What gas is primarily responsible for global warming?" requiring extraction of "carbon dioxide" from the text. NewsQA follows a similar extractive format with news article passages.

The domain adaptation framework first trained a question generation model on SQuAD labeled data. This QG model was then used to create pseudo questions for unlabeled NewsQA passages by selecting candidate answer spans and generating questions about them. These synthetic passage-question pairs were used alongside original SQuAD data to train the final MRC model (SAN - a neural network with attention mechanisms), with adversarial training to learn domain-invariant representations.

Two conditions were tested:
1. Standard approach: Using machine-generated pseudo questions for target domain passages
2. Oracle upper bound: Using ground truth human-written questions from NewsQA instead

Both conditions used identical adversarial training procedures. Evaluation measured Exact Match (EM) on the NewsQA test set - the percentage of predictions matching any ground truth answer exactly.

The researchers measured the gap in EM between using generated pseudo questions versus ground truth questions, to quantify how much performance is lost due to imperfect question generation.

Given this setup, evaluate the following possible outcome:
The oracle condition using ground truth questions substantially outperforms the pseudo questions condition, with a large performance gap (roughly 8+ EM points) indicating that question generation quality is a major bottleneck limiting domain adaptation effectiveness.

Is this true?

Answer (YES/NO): NO